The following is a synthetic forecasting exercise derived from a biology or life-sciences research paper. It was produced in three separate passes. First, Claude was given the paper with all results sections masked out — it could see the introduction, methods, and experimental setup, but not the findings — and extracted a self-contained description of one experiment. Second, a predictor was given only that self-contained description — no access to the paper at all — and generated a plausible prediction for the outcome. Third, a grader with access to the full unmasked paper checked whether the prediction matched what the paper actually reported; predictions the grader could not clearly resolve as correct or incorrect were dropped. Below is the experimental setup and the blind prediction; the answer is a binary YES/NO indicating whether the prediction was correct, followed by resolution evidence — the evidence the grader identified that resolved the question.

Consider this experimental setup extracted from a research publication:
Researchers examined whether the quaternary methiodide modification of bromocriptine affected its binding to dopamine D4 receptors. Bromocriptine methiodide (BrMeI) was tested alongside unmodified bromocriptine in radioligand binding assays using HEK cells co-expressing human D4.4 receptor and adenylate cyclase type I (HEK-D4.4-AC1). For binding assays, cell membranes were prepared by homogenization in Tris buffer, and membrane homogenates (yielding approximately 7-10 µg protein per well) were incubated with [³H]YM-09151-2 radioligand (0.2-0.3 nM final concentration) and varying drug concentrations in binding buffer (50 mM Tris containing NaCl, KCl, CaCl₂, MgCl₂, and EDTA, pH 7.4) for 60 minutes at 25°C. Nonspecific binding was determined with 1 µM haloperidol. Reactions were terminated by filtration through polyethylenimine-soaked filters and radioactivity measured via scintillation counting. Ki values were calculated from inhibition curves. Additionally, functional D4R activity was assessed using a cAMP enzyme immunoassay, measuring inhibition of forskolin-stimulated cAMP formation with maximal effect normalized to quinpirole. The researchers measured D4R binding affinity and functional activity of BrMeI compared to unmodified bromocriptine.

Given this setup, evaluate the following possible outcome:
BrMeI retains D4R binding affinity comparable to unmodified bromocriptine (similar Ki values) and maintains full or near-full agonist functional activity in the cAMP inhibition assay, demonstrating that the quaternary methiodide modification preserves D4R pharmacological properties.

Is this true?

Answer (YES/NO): NO